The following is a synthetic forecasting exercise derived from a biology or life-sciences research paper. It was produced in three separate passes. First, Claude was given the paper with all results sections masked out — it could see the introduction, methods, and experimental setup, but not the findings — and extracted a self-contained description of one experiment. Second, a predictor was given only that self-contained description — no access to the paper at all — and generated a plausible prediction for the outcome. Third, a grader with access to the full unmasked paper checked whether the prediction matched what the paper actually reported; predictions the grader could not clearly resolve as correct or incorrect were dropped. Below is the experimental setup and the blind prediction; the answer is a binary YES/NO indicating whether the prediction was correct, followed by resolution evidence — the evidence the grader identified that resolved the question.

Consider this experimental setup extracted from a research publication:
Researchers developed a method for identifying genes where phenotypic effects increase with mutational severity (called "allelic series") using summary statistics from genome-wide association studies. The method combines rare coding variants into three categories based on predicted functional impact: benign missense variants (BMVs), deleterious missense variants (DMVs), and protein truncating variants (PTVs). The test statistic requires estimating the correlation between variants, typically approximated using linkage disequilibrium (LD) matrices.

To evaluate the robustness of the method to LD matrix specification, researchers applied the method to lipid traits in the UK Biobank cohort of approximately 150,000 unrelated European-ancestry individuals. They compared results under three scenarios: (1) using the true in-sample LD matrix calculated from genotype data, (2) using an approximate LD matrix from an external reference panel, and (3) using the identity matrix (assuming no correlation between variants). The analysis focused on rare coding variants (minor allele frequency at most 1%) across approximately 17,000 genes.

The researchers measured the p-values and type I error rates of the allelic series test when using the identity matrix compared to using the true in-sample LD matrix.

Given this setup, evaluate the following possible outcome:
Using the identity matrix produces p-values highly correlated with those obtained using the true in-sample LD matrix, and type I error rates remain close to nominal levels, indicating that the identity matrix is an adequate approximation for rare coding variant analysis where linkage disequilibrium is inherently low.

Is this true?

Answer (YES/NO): YES